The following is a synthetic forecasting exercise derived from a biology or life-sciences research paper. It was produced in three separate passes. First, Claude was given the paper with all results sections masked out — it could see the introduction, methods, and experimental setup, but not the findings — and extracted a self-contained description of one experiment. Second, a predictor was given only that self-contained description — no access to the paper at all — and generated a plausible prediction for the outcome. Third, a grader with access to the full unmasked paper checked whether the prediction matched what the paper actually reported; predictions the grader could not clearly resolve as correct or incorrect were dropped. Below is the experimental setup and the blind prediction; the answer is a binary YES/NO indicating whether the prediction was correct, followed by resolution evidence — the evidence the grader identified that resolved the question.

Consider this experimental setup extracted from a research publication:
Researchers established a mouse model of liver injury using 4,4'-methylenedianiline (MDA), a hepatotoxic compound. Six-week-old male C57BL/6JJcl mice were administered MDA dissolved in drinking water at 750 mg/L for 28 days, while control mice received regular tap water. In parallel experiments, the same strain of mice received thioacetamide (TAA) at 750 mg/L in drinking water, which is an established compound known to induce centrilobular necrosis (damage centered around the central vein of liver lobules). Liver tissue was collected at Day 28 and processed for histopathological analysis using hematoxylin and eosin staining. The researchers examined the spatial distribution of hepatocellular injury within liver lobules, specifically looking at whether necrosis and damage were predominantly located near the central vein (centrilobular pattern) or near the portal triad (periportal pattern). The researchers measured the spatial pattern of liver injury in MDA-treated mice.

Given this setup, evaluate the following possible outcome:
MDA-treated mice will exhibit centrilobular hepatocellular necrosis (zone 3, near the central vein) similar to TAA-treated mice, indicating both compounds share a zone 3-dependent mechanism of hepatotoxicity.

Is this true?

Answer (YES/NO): NO